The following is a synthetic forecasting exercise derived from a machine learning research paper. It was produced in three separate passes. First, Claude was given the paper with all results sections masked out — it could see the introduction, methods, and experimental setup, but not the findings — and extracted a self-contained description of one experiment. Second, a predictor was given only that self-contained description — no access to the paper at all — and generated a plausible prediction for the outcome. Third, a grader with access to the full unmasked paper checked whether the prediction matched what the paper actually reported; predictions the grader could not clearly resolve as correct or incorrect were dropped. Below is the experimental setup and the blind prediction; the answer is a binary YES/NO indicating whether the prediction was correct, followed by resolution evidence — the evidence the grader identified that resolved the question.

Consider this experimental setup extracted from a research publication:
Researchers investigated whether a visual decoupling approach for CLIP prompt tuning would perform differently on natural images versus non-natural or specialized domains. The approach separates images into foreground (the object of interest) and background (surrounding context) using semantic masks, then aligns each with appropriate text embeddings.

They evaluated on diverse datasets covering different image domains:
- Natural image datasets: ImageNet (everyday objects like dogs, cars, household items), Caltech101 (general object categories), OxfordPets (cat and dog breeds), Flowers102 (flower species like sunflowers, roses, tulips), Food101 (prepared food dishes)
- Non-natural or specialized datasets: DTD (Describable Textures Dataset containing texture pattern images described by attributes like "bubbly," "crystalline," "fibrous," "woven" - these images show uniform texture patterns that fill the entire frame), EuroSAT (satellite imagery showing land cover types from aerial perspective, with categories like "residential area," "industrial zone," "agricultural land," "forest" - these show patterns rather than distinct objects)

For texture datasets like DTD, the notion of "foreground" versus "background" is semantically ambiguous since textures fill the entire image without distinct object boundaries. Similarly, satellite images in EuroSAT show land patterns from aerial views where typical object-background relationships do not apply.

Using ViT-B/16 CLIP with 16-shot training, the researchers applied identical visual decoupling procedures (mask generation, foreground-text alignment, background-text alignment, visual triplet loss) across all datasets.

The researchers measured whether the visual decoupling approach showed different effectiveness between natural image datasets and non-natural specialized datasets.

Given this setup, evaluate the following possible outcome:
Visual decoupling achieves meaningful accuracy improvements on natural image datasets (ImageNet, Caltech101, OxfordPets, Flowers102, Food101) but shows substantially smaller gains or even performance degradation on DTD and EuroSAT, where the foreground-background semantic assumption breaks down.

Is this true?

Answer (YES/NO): YES